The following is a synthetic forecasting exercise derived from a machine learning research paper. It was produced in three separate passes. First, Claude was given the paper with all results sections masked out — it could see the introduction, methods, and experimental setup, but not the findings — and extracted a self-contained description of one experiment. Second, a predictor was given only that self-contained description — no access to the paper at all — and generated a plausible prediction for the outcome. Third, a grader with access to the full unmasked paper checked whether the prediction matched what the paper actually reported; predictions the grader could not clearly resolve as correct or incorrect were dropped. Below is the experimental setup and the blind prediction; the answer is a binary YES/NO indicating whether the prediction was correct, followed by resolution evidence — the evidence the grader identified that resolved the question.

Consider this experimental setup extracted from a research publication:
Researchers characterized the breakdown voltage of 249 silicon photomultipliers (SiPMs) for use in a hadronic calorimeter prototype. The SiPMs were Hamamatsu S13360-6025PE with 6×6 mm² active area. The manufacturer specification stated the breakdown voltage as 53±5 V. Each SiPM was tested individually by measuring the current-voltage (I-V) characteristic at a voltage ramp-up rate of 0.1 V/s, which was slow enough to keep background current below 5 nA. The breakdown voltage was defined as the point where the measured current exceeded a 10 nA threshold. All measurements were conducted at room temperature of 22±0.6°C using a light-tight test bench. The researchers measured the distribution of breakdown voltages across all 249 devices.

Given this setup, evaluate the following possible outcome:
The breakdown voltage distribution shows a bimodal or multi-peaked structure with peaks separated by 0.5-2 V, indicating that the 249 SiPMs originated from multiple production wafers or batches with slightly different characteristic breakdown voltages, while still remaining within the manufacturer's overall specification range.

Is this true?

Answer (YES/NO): NO